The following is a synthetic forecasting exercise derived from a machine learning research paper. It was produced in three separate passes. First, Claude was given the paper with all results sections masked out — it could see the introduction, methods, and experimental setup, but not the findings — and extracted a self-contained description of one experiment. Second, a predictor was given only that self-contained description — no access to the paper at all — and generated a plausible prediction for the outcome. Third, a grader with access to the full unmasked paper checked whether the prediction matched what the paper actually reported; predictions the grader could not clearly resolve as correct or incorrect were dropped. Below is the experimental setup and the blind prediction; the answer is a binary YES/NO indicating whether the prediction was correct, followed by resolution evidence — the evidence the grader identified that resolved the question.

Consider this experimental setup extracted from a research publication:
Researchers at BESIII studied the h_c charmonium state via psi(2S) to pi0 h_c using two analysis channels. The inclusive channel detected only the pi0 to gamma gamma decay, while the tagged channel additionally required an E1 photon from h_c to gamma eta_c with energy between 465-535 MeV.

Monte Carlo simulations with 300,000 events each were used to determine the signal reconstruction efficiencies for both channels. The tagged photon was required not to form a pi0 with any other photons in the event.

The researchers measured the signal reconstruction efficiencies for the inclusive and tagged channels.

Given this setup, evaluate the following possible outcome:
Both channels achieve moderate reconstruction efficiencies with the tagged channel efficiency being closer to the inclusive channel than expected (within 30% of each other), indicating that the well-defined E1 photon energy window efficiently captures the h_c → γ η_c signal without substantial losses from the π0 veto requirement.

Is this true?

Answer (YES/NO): YES